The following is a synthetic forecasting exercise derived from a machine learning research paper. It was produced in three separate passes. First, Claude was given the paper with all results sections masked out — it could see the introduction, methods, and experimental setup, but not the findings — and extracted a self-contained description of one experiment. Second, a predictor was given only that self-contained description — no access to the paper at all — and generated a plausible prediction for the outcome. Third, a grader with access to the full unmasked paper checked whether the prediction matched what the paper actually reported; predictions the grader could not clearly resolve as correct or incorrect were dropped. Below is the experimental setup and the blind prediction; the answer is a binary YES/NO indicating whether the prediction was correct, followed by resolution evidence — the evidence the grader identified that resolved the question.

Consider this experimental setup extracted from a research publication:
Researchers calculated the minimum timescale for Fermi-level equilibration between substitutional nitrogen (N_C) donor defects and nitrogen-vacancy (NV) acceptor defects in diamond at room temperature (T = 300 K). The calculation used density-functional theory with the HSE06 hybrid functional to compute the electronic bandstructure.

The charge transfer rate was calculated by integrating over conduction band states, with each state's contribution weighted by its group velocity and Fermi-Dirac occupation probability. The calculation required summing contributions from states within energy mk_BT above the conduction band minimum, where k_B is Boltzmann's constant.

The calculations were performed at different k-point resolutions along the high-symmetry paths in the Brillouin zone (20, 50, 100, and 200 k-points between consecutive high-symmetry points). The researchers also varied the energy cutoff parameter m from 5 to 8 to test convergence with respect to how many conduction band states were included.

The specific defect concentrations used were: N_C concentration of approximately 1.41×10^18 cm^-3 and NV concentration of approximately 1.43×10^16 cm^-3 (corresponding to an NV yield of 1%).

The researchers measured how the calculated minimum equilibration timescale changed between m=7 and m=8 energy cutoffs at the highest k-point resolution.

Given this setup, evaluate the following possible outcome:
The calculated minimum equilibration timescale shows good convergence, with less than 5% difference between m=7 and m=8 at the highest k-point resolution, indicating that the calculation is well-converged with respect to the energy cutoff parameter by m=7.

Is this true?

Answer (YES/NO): YES